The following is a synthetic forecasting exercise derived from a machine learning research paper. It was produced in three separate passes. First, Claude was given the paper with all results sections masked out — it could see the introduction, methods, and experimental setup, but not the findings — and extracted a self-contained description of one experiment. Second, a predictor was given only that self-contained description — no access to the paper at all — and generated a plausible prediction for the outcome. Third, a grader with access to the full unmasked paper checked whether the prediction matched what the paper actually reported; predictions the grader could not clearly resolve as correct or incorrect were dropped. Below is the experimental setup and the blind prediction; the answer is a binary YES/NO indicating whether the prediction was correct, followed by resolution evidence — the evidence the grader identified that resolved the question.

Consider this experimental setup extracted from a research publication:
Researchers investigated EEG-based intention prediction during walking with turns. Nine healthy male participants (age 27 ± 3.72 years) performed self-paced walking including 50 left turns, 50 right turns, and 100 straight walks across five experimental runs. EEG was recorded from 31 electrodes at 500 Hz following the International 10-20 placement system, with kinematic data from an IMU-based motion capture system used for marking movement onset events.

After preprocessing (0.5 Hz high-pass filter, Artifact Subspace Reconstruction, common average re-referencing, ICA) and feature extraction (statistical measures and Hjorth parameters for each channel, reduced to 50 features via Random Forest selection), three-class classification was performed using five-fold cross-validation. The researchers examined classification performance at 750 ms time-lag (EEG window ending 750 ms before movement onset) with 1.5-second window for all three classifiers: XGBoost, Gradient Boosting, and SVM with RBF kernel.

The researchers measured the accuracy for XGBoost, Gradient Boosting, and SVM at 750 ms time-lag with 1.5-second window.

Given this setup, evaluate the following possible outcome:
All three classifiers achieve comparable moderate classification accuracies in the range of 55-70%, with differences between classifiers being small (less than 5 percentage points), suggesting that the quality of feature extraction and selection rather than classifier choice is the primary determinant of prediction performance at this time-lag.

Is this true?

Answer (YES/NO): NO